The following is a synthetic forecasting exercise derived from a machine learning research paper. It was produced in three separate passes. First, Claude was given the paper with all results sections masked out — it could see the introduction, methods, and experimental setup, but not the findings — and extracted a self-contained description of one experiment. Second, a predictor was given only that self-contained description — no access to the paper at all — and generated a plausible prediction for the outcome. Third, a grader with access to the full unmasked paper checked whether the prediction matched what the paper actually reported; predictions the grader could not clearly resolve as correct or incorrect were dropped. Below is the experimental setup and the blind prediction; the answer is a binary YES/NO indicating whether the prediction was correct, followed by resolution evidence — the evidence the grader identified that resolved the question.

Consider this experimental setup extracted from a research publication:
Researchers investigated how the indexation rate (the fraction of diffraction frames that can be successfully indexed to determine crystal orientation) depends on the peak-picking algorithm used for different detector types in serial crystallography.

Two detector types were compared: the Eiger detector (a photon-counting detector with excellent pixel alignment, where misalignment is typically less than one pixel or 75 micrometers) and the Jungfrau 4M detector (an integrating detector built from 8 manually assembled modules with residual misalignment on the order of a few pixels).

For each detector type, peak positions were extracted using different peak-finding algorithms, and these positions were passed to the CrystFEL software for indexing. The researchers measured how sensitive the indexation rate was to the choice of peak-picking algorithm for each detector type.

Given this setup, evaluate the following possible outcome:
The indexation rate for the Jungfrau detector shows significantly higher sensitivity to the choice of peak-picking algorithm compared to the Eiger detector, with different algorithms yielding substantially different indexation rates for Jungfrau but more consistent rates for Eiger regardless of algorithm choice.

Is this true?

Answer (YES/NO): YES